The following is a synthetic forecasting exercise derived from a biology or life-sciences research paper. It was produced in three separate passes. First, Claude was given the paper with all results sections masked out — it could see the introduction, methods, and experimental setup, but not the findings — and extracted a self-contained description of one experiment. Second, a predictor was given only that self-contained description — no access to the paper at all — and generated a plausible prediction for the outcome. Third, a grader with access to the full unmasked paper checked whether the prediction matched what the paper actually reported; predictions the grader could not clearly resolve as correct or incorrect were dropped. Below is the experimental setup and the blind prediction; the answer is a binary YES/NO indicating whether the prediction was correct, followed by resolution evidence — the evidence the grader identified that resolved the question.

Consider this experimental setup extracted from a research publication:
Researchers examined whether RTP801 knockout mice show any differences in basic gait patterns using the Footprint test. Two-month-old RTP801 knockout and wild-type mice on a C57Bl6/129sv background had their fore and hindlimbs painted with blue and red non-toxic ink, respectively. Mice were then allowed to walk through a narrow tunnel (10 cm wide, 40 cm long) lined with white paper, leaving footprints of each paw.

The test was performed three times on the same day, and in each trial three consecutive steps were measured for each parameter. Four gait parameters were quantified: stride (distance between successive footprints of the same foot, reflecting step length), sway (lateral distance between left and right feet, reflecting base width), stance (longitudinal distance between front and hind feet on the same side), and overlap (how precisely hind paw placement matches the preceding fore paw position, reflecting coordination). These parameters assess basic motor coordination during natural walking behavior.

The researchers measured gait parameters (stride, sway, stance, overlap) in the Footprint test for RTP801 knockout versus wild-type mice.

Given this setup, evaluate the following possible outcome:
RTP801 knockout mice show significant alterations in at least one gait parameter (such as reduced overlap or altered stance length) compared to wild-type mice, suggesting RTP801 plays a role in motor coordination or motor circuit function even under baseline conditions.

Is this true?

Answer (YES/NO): YES